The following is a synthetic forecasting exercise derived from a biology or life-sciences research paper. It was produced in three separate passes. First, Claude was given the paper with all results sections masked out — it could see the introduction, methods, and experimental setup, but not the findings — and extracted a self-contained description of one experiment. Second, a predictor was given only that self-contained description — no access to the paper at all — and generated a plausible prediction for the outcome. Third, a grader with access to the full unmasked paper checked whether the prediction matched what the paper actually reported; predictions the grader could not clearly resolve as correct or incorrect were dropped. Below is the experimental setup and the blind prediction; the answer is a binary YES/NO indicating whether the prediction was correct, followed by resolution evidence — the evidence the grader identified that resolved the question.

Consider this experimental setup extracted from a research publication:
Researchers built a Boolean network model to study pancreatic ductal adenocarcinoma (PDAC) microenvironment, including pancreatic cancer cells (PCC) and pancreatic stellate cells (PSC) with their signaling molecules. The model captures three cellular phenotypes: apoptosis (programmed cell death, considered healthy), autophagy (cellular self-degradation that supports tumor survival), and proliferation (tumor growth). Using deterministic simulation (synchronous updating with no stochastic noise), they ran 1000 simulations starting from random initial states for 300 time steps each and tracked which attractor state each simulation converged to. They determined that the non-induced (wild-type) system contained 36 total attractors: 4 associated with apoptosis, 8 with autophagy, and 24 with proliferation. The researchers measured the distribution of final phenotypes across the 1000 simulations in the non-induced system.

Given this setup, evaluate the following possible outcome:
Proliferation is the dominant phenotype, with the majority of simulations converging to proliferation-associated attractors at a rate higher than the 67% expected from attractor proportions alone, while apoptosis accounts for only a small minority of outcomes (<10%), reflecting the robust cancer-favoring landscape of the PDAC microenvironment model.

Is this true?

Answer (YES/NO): NO